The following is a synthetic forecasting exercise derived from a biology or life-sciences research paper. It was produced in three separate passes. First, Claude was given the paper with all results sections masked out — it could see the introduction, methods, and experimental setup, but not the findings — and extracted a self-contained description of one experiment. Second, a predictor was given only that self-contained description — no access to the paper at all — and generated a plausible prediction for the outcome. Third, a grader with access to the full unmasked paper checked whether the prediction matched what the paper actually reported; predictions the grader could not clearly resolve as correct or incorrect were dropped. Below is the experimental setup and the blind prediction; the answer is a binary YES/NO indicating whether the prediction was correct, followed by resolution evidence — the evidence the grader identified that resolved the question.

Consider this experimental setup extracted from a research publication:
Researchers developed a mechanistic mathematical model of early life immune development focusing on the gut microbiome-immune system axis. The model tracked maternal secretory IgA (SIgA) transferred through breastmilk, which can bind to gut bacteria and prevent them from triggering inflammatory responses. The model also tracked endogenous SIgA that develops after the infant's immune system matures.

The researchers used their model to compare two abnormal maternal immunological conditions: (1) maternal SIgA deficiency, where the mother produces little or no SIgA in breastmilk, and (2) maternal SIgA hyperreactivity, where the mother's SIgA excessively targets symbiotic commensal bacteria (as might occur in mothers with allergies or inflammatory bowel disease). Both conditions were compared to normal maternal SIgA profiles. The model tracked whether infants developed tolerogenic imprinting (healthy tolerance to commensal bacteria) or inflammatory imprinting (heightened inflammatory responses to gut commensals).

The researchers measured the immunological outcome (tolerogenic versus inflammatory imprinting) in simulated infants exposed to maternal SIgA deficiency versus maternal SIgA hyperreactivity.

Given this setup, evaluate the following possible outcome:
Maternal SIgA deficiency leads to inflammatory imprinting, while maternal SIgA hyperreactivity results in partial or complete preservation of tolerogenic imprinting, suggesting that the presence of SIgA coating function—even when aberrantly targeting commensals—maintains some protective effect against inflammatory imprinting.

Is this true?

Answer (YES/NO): NO